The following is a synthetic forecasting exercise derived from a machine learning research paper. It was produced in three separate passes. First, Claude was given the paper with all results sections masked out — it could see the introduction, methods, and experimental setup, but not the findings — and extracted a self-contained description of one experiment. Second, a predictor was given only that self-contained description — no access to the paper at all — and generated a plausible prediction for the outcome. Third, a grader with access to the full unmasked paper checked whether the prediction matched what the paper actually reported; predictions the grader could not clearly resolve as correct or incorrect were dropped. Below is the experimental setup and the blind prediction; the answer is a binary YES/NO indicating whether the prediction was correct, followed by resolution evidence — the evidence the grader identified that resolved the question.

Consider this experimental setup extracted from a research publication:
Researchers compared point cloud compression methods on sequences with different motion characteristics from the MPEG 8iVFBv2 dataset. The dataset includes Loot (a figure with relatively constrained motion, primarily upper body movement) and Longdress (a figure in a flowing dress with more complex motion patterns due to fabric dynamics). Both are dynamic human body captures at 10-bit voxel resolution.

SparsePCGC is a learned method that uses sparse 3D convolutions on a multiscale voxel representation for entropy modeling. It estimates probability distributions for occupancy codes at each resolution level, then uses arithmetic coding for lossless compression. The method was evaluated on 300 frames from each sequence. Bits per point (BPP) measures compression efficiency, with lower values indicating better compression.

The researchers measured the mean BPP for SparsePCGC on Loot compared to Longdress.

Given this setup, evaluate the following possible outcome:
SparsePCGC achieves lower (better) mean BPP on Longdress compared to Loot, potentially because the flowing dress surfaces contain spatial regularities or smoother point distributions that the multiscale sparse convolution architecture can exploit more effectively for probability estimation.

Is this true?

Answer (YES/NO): NO